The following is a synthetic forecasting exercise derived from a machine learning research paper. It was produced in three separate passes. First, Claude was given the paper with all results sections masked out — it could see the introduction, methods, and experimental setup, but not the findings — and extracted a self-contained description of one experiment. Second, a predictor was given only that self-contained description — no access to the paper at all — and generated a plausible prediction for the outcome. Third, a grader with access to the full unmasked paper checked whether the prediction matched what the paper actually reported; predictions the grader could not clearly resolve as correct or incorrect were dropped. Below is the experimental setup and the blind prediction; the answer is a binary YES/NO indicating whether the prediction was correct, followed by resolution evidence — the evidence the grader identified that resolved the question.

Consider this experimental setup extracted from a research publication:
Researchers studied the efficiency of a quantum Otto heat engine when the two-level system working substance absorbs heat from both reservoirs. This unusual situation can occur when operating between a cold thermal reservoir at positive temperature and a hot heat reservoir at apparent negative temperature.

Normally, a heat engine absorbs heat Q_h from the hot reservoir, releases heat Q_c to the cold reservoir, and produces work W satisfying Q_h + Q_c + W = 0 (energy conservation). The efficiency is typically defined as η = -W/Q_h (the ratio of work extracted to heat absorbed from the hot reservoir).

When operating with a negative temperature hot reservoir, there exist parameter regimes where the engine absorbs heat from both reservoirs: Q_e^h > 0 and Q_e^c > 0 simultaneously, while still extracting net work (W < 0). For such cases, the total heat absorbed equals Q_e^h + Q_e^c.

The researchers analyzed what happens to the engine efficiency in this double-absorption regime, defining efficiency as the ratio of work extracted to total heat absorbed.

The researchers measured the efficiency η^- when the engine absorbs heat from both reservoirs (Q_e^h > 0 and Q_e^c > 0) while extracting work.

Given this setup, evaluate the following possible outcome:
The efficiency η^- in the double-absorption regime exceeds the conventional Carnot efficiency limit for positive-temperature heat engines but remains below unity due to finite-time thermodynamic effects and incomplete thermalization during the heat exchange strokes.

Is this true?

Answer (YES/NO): NO